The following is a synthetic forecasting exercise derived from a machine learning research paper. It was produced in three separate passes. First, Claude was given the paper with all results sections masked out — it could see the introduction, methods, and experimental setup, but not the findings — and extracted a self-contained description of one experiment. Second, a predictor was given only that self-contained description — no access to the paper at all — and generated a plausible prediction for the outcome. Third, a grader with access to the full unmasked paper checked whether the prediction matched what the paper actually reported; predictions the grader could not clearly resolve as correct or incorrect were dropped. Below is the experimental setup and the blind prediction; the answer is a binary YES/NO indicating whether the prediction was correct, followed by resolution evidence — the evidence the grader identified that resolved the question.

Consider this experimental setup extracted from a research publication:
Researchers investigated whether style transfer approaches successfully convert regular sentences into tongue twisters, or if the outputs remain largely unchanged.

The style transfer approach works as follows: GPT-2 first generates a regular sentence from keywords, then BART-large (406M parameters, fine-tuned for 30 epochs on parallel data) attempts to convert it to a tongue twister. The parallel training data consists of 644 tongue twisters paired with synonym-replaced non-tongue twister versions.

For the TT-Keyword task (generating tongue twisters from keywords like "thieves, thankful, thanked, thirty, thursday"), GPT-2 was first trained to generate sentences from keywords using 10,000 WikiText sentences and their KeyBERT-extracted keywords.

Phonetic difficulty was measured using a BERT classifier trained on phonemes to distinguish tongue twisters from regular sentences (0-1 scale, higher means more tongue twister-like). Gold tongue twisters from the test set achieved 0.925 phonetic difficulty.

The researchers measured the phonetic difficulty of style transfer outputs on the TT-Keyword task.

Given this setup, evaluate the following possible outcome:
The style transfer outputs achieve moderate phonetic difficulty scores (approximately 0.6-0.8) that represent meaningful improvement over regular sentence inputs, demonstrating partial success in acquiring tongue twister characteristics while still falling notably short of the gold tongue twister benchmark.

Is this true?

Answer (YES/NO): NO